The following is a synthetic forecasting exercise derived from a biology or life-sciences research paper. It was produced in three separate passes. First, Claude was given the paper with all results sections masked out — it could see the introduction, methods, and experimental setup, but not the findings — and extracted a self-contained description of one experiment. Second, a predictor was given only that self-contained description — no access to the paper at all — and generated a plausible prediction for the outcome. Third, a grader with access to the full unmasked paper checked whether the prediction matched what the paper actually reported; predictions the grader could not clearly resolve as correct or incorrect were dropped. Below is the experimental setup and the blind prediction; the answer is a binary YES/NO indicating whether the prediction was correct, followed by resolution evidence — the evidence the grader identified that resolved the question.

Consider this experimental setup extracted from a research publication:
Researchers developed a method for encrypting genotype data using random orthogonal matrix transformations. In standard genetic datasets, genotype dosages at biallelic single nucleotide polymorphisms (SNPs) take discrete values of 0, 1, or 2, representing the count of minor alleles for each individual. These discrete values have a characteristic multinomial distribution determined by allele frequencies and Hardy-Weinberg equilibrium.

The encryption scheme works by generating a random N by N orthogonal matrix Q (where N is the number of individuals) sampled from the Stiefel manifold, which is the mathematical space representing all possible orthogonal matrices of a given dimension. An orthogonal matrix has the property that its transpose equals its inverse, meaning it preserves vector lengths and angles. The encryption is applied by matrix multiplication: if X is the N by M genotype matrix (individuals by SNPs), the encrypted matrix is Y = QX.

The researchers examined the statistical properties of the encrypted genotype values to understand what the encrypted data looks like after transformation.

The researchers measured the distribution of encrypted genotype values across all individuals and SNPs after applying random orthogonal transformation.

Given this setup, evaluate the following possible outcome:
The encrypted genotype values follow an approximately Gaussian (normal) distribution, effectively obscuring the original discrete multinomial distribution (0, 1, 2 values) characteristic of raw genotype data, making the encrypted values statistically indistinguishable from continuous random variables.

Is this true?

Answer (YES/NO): YES